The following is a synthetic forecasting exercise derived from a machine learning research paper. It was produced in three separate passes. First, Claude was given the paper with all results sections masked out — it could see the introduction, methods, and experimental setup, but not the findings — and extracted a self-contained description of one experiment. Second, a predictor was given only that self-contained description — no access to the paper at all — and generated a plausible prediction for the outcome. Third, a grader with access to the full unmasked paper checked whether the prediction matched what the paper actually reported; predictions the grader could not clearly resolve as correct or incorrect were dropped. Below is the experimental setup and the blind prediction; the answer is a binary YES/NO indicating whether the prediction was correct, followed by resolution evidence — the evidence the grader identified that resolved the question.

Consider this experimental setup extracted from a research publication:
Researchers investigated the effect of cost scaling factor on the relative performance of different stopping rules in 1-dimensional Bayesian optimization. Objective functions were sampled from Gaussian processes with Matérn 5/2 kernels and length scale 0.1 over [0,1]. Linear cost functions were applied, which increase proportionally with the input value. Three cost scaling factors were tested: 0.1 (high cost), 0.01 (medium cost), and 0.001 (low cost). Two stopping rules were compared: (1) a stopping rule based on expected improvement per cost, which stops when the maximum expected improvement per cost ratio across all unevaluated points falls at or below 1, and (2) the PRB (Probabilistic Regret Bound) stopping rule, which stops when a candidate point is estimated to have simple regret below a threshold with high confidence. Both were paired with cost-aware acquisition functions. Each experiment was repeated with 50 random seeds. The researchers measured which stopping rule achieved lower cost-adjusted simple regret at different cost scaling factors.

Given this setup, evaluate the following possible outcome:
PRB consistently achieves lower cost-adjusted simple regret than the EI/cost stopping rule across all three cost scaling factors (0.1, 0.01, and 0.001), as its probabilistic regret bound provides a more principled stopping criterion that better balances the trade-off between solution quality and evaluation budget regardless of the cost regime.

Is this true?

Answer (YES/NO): NO